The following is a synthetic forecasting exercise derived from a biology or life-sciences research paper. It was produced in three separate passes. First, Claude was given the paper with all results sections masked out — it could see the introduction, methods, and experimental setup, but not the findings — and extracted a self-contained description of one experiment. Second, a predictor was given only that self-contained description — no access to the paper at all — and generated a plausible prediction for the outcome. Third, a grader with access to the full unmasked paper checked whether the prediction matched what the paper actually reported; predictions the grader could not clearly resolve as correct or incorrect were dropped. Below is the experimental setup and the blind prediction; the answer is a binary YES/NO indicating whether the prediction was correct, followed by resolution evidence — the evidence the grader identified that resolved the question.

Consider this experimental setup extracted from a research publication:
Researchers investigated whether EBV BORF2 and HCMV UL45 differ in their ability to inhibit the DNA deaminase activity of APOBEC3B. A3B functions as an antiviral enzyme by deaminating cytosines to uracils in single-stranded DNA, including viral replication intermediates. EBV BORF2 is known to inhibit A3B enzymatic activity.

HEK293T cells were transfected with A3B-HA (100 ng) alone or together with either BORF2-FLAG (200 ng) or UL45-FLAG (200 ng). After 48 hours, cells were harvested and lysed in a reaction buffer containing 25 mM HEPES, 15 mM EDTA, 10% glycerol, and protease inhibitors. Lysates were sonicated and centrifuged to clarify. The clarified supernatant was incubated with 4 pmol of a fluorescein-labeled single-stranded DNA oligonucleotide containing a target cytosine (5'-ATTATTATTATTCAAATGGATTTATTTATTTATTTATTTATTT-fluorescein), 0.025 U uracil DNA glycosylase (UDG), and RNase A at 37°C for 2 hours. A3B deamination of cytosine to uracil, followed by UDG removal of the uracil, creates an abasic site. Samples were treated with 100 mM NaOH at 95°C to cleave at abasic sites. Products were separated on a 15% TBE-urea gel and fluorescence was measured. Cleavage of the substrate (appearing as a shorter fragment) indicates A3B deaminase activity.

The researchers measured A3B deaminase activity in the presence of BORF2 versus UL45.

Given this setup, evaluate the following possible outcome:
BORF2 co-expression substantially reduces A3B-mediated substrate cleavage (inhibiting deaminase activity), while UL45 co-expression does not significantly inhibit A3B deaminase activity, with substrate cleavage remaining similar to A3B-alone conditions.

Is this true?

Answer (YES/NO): YES